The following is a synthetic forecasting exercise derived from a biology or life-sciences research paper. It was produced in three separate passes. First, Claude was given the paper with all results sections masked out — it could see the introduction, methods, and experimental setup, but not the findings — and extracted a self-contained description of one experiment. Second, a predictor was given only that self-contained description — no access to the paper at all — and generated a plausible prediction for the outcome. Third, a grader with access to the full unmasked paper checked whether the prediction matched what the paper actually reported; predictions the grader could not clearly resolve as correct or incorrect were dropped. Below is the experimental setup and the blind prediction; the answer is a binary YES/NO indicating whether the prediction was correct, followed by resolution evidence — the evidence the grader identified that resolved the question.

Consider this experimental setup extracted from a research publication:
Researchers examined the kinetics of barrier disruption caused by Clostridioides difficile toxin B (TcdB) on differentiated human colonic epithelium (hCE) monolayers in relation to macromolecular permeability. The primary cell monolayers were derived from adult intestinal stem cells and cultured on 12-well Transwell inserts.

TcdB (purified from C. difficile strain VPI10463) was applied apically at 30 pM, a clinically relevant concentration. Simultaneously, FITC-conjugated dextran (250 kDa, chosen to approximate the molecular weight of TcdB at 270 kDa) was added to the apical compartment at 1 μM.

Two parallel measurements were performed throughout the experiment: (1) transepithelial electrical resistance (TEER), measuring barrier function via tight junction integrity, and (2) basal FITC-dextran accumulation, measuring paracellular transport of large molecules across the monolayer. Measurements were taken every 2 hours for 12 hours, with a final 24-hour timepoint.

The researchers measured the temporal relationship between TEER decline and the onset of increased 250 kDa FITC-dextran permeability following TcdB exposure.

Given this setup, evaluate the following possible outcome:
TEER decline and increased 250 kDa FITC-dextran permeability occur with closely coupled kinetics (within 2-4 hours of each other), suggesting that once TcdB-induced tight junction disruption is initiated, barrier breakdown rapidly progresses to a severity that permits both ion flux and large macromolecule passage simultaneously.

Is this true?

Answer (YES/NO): NO